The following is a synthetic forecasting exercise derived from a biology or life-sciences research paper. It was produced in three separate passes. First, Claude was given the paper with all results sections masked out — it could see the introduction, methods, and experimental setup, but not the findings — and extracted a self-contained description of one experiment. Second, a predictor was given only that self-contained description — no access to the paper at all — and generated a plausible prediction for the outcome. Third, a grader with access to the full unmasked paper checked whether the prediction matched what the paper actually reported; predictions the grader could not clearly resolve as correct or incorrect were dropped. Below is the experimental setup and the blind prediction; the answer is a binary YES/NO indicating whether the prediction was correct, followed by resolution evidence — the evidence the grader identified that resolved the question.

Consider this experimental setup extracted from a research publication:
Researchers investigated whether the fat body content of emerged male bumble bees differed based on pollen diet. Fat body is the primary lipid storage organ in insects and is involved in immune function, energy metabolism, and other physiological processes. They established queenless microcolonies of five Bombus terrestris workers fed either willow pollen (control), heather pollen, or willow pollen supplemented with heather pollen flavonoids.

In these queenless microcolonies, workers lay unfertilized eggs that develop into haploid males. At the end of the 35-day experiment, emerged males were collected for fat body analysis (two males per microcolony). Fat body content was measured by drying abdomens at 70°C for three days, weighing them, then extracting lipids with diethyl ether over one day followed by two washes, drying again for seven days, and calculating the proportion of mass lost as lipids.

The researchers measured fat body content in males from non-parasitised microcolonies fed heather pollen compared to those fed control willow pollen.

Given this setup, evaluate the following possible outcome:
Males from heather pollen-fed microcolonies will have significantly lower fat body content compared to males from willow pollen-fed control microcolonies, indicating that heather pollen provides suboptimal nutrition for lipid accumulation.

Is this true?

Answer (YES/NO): NO